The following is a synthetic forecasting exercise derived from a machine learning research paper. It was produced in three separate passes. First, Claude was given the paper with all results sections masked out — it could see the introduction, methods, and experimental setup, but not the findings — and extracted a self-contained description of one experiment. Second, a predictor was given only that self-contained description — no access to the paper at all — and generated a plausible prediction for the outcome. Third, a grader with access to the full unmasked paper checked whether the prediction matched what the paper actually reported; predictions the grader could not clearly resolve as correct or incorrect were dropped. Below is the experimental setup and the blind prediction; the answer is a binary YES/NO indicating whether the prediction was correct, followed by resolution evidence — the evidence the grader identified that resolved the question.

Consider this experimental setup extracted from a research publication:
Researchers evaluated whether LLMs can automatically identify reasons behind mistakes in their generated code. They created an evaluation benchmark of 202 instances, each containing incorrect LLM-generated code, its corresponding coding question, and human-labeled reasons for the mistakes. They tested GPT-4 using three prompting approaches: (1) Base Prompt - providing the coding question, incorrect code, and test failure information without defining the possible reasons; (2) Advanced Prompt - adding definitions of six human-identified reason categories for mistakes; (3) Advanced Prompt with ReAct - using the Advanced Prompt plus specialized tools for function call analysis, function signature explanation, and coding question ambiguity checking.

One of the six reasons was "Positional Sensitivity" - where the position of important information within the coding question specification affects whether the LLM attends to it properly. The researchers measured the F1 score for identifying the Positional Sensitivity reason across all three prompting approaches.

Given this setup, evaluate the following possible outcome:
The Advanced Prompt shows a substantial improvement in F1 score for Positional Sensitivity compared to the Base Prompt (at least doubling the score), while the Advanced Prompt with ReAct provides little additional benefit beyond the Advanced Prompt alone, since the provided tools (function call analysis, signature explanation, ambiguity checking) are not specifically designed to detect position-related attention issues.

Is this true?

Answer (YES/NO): YES